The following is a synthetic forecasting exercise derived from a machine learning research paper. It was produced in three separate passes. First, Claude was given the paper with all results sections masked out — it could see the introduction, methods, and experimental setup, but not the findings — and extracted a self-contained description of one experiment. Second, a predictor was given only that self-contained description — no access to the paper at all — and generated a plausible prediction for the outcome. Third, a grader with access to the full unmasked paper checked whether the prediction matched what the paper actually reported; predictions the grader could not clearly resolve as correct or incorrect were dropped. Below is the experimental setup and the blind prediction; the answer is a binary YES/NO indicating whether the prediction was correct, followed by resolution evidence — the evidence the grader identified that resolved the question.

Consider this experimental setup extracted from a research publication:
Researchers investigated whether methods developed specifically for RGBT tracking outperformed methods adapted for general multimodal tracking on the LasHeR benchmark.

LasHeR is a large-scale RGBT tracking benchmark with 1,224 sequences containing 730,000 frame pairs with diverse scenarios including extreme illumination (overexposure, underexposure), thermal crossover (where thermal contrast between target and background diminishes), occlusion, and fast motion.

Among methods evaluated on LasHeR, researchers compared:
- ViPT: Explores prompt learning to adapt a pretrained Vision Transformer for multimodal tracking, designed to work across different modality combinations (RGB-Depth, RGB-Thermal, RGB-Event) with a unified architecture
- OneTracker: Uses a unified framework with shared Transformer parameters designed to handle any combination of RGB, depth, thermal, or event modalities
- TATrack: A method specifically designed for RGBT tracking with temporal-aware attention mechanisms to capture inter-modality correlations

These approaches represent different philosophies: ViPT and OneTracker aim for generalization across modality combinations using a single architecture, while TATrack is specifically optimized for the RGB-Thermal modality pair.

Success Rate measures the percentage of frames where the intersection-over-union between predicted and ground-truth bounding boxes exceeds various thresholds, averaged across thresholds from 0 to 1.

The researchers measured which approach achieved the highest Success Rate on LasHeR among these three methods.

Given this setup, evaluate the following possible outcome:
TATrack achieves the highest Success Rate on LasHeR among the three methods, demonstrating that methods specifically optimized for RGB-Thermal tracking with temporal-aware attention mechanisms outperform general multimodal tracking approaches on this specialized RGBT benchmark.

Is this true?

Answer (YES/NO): YES